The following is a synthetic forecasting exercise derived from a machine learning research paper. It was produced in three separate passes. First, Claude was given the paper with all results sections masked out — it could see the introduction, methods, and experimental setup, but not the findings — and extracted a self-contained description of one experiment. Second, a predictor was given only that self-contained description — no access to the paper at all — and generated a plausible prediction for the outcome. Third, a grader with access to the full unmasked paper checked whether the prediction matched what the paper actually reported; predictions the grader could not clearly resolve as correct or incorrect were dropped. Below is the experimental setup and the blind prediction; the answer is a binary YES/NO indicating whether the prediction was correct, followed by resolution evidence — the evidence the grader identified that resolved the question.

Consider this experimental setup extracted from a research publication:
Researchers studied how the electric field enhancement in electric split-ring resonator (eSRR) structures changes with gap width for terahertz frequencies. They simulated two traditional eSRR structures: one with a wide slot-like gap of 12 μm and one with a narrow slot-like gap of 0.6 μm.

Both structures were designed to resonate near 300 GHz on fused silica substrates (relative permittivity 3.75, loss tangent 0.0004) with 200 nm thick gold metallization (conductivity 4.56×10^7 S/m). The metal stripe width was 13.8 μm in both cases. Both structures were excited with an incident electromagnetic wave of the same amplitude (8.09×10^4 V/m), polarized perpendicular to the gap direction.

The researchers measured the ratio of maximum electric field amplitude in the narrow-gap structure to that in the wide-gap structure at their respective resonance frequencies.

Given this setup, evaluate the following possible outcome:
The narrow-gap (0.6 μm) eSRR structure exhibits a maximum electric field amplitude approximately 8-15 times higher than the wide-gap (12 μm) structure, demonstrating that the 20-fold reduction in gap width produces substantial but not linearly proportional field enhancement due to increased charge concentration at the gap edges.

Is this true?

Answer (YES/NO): NO